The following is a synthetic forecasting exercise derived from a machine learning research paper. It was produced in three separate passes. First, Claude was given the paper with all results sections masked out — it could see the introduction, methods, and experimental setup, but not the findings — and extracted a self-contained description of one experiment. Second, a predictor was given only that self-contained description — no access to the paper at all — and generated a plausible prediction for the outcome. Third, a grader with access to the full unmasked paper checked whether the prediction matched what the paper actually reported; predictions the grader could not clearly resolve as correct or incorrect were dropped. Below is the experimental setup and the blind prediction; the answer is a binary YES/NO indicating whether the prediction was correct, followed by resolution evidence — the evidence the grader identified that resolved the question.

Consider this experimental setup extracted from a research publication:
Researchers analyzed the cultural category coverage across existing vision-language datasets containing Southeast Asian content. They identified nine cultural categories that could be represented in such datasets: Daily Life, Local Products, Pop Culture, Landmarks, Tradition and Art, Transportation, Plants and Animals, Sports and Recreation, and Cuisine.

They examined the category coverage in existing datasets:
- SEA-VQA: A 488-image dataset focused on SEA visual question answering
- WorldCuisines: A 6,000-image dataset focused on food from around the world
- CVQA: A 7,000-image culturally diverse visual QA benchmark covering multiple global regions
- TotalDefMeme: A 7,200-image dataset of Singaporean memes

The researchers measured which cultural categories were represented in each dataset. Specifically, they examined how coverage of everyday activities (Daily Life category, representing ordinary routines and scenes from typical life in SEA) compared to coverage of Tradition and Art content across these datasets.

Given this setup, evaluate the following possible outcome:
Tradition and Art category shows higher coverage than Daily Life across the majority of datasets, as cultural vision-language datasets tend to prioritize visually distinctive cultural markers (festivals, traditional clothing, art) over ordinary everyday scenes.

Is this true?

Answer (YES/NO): YES